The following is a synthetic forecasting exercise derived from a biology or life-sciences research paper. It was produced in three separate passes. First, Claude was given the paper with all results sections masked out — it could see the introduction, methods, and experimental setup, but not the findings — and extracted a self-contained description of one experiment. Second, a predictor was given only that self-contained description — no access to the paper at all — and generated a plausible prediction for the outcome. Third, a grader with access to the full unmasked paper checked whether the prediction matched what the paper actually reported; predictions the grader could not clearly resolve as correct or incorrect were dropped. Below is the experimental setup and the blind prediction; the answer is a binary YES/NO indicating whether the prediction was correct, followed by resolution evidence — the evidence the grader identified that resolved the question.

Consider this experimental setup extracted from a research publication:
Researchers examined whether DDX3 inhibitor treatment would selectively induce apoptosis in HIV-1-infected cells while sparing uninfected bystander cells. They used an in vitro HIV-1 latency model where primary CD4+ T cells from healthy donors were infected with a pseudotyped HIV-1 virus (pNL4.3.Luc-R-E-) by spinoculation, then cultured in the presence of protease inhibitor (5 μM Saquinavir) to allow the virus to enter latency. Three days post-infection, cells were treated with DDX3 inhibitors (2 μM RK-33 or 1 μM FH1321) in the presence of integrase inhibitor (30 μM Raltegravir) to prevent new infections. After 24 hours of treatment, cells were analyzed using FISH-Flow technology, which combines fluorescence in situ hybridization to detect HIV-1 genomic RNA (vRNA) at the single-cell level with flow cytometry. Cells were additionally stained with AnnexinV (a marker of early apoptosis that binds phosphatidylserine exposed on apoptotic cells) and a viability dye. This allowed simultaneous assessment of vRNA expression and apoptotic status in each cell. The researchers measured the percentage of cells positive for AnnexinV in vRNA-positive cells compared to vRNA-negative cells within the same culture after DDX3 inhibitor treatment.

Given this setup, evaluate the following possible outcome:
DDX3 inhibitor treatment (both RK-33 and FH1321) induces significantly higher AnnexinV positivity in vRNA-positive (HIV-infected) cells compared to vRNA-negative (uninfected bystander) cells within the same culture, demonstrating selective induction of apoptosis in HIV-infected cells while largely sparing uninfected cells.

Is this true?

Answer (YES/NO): YES